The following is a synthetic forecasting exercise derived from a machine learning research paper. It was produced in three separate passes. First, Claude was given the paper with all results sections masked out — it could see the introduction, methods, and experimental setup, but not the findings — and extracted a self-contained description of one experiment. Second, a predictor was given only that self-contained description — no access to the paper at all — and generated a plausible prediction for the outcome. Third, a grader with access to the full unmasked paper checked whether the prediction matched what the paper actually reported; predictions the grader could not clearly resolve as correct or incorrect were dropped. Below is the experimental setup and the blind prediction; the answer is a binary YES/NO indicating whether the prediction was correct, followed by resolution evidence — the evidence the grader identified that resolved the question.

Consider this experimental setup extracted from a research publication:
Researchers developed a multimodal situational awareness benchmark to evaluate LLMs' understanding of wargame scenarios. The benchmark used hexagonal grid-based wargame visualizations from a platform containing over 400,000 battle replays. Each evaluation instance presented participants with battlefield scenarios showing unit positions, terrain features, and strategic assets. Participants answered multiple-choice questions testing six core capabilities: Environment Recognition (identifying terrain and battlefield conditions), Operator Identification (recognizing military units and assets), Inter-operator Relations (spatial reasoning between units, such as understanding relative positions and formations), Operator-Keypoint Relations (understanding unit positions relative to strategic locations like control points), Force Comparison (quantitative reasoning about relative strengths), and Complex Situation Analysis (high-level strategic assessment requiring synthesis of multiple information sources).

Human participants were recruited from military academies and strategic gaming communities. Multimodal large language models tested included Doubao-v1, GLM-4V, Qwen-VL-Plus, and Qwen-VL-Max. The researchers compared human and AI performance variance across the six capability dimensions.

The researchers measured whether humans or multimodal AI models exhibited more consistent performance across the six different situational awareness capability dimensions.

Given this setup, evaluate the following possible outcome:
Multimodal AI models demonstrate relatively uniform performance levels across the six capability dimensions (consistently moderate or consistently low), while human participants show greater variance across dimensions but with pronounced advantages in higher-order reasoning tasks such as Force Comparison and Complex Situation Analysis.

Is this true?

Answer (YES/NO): NO